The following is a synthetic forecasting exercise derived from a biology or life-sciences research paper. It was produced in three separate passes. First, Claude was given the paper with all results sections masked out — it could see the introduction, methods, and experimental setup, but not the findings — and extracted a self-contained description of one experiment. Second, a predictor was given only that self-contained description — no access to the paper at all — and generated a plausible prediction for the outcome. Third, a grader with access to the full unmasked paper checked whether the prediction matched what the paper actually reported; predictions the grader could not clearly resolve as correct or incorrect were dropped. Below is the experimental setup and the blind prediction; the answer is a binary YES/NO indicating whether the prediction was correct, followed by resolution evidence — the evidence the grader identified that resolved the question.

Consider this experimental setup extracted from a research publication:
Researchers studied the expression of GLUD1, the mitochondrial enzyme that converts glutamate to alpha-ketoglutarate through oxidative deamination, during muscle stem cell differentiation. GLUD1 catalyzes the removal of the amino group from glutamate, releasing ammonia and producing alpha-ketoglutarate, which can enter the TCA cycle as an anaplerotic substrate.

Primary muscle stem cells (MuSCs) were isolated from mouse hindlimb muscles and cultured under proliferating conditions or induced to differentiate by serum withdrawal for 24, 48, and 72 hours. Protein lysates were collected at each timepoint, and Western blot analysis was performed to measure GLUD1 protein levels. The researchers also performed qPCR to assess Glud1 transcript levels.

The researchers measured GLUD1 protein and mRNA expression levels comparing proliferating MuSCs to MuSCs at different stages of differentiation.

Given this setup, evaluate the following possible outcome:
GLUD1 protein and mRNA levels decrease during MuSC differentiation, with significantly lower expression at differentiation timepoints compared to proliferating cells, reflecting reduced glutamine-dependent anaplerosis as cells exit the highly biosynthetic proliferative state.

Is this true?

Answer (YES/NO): YES